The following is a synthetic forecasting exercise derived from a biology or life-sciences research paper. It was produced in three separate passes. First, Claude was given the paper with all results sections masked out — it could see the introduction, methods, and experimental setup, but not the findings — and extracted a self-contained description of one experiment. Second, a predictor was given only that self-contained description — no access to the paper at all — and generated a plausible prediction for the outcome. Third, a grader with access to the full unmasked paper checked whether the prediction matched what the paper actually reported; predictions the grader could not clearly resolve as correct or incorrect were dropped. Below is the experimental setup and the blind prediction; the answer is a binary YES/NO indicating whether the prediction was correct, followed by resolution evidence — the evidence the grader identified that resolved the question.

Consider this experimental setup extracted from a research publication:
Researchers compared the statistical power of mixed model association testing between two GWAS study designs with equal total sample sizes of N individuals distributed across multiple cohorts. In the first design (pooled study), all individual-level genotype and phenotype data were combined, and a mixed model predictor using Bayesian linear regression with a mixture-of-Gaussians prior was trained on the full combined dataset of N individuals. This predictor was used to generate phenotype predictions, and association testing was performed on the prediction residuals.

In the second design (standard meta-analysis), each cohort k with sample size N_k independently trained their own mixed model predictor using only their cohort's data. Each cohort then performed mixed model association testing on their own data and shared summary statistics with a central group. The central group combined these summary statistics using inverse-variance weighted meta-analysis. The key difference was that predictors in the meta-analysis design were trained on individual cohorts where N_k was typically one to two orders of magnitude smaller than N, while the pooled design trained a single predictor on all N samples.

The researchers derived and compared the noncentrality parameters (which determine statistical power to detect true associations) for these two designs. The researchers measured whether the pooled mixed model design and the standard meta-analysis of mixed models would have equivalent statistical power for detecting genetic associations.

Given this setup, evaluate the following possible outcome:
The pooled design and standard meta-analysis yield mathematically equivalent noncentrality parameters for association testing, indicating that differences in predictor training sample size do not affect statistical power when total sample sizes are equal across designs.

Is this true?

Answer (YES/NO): NO